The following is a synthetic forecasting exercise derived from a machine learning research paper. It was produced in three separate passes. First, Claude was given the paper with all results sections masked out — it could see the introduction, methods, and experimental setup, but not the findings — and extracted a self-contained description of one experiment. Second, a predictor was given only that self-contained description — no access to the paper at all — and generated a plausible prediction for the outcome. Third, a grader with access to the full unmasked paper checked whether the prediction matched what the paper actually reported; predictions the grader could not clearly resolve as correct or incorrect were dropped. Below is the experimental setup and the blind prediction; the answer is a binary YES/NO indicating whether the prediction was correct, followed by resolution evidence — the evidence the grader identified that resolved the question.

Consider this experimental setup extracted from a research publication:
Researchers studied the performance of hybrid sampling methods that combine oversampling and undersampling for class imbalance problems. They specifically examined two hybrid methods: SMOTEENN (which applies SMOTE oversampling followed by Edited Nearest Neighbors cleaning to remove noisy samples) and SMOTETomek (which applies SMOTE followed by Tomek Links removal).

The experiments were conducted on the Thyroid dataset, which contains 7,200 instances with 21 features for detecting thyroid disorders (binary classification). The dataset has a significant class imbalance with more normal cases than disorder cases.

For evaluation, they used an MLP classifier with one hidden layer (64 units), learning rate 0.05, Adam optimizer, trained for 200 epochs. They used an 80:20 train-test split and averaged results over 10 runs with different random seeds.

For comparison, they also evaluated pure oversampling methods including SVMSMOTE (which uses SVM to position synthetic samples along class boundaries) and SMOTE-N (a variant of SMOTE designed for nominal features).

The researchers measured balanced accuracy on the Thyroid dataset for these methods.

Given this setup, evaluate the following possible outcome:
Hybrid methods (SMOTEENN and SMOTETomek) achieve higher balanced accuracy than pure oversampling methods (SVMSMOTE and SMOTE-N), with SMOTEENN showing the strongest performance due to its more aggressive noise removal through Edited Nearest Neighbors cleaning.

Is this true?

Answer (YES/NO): NO